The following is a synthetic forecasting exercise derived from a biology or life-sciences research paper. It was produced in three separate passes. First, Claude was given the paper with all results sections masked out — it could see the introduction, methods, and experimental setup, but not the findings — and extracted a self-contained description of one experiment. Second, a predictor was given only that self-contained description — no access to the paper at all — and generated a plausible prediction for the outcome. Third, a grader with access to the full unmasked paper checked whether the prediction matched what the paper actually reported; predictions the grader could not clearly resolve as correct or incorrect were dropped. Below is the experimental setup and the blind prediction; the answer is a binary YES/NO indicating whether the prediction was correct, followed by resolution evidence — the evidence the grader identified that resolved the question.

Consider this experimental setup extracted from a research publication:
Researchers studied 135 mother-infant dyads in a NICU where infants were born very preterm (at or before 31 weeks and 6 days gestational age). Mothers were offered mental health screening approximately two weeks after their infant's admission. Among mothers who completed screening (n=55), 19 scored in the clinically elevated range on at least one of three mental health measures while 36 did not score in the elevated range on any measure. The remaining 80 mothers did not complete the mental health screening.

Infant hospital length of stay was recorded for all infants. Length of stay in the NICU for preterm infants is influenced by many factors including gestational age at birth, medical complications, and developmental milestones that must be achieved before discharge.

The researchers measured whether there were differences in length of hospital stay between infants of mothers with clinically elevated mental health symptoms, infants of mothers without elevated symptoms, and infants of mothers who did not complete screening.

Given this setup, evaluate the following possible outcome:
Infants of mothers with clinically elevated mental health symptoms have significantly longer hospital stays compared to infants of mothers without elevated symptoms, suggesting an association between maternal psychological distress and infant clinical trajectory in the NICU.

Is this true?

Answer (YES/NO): NO